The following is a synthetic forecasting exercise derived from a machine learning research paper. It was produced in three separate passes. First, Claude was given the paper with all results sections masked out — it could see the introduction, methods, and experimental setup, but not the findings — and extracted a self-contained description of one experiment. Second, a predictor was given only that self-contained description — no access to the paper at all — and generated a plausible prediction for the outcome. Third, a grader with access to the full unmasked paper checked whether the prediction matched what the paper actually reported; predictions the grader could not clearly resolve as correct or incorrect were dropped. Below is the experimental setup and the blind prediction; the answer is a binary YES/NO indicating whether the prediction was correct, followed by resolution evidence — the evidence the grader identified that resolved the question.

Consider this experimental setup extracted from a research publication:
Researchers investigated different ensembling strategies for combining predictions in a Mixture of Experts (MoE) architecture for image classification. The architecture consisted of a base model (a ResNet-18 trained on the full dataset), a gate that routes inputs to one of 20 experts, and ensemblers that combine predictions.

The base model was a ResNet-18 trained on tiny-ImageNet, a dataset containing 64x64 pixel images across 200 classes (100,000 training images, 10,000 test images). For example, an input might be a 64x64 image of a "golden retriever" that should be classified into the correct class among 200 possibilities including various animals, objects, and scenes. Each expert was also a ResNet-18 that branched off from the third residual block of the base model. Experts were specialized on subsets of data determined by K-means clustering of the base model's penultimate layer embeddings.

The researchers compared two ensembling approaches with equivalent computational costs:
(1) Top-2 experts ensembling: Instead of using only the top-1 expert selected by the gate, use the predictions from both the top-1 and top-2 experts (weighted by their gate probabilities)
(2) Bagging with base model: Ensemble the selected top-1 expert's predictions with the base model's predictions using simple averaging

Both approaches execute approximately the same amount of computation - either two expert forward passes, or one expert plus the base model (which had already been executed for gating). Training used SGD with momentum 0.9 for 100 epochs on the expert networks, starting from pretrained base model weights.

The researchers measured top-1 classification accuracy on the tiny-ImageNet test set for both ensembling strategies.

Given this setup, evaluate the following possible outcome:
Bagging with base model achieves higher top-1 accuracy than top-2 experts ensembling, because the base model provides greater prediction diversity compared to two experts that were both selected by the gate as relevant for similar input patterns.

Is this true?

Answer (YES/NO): YES